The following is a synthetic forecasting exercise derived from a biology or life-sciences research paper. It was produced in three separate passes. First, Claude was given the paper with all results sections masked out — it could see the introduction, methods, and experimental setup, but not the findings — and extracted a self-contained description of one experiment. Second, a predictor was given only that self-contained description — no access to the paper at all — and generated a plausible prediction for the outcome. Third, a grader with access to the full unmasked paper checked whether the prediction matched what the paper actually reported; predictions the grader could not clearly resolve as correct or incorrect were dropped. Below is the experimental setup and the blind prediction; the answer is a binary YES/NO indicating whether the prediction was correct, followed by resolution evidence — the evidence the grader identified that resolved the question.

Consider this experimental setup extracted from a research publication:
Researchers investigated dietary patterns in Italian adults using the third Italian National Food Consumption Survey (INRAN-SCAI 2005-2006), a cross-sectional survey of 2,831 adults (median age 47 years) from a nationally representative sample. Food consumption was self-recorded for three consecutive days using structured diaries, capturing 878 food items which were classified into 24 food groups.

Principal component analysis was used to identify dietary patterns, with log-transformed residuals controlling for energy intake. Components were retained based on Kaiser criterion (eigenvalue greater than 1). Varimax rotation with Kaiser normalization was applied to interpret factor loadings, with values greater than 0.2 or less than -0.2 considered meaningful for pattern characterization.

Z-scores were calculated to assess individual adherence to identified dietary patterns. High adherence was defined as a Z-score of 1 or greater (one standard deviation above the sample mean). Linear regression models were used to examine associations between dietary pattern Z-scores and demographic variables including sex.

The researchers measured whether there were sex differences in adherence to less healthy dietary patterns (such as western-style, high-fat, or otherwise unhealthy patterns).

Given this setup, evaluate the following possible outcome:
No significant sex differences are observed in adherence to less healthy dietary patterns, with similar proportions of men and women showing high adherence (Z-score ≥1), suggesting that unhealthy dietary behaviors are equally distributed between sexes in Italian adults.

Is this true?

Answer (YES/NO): NO